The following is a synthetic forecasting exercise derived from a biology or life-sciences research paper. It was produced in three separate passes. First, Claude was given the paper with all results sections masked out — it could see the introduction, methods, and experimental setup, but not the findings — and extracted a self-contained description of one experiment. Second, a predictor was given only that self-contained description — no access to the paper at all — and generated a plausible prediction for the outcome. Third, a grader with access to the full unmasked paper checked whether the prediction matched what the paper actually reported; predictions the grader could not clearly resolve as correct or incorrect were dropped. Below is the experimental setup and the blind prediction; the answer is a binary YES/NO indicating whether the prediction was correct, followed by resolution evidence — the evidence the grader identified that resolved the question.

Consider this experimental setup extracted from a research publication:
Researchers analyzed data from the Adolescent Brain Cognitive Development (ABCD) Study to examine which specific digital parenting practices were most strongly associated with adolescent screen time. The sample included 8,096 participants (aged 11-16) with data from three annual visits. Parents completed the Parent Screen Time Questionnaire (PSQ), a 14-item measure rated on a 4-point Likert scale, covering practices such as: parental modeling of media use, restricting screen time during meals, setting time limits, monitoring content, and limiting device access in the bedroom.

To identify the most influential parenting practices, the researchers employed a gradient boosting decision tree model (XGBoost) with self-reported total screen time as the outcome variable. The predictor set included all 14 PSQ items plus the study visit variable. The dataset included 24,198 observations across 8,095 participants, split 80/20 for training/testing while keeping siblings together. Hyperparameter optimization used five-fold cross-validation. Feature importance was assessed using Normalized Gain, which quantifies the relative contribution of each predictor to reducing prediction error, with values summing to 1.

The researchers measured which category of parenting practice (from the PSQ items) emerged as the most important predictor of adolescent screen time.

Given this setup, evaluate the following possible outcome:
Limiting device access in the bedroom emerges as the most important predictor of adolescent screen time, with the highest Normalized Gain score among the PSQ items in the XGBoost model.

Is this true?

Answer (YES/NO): YES